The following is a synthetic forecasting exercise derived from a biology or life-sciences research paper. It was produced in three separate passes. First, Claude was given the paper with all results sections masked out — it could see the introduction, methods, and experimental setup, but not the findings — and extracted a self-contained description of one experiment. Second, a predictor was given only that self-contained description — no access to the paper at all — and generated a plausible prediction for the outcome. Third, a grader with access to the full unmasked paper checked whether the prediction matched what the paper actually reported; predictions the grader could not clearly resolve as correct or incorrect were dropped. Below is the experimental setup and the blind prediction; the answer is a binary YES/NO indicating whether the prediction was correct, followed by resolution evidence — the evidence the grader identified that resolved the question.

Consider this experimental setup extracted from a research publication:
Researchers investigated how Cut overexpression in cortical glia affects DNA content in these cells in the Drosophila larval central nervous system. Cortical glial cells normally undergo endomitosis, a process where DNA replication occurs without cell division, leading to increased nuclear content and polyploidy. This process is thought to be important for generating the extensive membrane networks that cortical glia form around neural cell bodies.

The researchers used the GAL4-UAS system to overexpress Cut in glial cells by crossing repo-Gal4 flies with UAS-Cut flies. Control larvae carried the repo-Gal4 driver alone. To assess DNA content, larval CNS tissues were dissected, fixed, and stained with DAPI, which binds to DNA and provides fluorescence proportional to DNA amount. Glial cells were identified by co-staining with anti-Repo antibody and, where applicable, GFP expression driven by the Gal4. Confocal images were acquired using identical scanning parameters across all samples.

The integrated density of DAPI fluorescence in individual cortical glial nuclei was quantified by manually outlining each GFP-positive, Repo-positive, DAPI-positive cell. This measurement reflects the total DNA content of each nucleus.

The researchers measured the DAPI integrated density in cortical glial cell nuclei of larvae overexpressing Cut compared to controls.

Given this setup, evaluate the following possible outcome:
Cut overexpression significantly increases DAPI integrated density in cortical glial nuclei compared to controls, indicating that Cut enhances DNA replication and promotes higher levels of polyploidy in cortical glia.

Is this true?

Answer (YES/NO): YES